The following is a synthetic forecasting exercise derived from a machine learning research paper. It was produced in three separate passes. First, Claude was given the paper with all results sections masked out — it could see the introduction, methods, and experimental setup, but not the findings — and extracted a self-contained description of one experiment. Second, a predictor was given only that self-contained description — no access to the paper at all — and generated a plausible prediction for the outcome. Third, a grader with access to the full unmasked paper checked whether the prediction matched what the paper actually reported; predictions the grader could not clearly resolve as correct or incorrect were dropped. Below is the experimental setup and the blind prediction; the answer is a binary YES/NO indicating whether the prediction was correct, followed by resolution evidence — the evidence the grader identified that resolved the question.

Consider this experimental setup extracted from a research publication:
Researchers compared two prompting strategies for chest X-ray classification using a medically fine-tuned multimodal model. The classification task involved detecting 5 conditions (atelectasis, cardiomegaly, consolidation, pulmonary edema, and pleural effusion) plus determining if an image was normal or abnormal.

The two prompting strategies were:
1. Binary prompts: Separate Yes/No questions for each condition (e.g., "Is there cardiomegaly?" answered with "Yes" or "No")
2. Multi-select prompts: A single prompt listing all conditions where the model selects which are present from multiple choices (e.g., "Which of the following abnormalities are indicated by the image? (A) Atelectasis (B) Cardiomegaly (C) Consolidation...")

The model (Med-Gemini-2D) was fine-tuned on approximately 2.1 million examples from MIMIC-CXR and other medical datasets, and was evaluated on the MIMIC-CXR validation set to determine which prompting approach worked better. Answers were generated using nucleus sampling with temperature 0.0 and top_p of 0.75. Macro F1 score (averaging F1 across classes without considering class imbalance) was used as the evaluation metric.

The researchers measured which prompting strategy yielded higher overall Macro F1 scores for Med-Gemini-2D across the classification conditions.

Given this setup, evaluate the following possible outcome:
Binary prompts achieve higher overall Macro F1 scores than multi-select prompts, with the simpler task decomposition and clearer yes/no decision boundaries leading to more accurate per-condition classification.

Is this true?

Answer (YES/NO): YES